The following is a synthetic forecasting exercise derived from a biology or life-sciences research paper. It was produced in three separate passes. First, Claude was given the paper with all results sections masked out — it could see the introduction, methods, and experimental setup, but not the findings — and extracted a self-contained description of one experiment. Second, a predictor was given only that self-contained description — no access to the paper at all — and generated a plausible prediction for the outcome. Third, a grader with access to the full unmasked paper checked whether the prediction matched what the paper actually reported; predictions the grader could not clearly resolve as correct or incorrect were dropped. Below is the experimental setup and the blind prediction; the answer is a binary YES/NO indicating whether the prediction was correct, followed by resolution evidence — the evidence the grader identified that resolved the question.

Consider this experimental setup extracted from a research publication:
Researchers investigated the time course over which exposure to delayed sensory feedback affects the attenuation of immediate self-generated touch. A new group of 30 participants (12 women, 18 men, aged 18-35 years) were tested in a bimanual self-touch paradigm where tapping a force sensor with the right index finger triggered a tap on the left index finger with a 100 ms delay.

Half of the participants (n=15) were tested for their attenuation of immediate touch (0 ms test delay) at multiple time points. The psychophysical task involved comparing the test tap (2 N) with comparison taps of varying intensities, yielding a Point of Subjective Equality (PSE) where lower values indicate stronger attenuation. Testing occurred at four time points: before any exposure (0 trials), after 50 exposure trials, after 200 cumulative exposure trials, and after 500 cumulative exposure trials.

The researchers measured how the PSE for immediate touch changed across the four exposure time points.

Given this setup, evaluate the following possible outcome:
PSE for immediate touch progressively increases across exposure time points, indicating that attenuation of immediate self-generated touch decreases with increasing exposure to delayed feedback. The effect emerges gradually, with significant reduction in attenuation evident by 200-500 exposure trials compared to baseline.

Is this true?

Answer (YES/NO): YES